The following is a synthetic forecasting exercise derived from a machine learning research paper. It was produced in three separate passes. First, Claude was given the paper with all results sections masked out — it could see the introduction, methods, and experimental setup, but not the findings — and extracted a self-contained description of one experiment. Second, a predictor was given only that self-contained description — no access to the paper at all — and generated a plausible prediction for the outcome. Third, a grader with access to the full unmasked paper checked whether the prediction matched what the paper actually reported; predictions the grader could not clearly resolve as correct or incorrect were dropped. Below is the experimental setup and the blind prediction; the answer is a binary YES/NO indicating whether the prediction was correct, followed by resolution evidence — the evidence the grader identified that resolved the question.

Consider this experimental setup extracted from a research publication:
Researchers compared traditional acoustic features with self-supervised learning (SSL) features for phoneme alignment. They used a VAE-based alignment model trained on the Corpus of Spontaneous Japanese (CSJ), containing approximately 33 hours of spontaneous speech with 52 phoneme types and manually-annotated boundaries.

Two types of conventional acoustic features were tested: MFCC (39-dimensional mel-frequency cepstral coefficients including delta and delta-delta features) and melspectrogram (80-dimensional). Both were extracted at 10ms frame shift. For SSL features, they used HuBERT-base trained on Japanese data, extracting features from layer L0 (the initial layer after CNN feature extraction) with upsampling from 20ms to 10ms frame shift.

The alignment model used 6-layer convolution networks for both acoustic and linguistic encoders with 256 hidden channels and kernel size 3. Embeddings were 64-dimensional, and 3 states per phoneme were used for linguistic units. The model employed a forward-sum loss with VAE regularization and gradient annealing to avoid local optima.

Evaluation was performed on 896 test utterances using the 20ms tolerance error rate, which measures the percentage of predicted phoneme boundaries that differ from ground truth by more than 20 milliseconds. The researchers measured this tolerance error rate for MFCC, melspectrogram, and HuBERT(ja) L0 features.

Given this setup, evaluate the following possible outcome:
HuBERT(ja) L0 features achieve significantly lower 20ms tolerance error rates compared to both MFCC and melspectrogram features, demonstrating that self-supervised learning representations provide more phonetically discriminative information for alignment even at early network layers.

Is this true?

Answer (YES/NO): YES